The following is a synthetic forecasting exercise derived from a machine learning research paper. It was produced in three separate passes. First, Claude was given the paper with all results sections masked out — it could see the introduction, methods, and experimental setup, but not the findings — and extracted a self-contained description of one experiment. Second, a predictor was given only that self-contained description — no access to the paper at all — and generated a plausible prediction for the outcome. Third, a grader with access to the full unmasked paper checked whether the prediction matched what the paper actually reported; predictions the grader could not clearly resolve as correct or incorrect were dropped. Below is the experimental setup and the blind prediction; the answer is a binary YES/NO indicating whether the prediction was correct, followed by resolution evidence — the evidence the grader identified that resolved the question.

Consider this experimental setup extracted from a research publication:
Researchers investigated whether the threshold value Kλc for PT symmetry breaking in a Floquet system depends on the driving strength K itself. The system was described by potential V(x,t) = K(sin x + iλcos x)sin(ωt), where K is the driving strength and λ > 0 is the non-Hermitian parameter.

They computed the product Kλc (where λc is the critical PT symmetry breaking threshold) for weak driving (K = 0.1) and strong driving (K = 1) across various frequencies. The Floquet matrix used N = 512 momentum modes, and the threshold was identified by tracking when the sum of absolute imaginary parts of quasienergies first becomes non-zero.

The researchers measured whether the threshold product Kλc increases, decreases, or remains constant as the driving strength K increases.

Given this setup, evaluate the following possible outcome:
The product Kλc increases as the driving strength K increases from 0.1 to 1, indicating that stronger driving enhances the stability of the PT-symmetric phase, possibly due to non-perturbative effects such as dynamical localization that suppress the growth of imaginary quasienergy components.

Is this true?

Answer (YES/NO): YES